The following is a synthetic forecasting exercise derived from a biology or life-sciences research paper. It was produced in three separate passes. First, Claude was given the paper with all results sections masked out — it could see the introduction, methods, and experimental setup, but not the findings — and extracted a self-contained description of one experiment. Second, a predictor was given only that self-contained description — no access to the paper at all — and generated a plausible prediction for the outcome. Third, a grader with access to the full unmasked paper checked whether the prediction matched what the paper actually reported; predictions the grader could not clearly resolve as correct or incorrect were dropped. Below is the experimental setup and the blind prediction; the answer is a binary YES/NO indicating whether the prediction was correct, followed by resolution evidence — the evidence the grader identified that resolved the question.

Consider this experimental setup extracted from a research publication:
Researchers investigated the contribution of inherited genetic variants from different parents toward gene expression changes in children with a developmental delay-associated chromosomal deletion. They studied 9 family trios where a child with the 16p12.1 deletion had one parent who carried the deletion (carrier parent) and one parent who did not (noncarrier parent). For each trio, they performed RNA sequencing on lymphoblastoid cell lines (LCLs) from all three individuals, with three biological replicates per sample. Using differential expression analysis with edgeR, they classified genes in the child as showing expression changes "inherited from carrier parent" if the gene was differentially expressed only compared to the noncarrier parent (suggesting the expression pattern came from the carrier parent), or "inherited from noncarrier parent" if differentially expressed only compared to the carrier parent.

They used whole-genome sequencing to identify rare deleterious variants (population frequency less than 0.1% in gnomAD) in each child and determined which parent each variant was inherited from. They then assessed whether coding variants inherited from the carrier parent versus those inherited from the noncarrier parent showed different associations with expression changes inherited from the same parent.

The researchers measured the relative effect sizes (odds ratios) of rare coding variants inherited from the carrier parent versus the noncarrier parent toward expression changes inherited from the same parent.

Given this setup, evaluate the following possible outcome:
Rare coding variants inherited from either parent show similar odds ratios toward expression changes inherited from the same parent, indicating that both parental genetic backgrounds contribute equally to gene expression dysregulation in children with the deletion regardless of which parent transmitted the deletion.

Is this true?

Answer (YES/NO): NO